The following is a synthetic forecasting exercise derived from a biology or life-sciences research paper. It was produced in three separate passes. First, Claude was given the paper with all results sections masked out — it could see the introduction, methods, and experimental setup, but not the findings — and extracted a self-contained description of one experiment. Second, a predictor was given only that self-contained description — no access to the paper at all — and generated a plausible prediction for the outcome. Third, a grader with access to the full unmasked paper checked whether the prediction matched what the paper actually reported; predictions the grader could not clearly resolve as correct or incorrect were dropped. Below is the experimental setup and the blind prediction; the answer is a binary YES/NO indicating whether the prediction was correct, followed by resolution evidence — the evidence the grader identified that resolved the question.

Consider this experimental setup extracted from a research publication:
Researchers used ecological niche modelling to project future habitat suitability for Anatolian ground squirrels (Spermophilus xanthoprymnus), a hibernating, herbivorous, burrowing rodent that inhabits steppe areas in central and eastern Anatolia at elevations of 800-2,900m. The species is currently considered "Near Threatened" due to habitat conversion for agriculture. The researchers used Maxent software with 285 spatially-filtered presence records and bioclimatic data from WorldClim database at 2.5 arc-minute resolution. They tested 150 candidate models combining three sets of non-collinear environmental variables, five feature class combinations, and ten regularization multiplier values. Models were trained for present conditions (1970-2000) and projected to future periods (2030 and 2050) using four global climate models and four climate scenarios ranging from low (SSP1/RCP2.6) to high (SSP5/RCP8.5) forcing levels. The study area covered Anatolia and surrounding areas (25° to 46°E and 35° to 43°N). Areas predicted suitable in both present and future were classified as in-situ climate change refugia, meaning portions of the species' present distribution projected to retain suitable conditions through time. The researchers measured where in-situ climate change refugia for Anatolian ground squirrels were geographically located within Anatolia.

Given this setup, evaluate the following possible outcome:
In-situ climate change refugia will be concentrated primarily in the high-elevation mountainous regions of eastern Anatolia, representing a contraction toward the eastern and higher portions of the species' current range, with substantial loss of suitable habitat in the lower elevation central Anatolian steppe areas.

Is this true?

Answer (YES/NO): NO